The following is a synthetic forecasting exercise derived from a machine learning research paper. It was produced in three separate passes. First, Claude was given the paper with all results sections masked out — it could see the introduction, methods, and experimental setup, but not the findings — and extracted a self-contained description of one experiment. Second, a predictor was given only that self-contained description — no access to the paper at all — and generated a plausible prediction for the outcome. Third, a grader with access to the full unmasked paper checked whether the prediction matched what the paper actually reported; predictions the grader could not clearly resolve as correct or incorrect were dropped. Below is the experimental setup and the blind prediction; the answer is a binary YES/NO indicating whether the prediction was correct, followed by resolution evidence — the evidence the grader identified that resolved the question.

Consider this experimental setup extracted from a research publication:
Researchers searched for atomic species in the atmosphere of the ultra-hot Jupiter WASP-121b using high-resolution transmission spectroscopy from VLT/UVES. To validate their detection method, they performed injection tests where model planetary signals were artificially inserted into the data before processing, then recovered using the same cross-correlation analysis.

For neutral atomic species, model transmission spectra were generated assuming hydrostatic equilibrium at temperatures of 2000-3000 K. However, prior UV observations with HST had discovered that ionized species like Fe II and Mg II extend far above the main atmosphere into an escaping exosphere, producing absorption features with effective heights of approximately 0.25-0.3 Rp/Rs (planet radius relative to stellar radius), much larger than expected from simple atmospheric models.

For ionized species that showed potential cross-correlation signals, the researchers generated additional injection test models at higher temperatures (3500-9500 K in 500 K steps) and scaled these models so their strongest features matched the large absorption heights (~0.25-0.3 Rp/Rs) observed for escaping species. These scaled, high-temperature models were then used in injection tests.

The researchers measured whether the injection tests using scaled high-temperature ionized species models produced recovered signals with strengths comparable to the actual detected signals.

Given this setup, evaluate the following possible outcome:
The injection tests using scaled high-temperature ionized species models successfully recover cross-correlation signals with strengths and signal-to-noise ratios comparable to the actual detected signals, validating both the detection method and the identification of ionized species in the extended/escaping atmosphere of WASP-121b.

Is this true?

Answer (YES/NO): NO